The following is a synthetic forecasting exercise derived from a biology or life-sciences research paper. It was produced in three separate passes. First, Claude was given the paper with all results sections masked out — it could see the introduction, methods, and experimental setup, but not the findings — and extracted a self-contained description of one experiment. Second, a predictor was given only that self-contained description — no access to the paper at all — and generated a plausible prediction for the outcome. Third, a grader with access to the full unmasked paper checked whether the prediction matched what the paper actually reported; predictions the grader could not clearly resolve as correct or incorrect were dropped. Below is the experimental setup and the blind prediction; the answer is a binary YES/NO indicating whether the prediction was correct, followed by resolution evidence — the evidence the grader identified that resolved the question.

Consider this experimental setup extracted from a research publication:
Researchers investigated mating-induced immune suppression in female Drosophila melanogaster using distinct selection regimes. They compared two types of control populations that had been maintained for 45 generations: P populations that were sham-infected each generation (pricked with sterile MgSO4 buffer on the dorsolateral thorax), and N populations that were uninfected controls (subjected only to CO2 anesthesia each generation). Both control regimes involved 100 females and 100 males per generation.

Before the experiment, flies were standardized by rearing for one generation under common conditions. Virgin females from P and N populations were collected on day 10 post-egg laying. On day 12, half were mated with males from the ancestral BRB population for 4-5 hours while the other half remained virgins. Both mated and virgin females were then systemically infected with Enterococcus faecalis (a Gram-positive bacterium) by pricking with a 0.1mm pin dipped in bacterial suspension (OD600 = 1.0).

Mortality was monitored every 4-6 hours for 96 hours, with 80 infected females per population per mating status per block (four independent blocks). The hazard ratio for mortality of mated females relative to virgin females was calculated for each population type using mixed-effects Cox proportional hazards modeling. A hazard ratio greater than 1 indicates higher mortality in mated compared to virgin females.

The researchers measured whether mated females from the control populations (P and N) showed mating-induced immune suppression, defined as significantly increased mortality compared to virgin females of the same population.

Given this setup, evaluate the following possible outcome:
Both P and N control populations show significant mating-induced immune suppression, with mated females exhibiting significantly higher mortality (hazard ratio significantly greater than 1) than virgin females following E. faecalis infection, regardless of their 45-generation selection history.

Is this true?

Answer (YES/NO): NO